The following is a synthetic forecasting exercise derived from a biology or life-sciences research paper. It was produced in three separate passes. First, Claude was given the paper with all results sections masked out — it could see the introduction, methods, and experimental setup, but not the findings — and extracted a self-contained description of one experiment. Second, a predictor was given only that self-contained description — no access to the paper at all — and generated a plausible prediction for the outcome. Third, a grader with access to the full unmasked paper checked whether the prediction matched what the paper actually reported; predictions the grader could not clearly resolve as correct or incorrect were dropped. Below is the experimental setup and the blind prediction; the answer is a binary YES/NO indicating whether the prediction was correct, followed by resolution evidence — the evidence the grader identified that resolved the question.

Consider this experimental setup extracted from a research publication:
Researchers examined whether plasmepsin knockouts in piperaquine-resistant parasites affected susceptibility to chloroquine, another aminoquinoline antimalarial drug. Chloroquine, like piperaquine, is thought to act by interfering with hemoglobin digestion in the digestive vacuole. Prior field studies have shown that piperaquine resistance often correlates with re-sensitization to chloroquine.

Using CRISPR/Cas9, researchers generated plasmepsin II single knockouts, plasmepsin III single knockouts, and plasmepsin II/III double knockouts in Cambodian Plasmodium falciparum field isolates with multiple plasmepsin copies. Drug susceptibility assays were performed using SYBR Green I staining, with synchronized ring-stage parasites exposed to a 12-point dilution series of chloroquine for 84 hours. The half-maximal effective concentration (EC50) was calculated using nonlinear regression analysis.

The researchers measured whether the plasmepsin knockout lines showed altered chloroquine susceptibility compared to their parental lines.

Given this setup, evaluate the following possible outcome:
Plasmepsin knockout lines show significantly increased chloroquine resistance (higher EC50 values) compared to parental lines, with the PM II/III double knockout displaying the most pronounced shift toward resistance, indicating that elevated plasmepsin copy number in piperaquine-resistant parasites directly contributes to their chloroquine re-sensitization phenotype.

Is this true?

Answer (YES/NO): NO